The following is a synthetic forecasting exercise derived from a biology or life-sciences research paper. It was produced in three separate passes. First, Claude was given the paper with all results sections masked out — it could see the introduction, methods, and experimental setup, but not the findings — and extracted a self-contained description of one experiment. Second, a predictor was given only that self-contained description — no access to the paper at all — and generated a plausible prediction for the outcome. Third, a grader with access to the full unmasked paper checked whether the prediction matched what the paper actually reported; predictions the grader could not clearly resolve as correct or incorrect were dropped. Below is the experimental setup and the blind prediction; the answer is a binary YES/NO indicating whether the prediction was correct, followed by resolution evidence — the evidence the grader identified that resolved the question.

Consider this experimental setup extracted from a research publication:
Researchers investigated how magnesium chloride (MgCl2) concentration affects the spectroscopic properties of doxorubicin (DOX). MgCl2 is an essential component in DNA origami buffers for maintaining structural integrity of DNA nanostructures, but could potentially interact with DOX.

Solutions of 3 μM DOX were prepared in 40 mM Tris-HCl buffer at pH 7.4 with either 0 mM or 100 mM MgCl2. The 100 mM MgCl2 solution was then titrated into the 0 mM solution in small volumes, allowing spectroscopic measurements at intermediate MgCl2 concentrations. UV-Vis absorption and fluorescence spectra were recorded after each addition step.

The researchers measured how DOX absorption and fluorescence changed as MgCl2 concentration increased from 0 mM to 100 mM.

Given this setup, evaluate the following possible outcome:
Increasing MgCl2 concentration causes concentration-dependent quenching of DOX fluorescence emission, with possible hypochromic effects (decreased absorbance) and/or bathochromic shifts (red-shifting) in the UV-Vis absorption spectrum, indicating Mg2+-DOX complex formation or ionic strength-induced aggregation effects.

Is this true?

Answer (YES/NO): NO